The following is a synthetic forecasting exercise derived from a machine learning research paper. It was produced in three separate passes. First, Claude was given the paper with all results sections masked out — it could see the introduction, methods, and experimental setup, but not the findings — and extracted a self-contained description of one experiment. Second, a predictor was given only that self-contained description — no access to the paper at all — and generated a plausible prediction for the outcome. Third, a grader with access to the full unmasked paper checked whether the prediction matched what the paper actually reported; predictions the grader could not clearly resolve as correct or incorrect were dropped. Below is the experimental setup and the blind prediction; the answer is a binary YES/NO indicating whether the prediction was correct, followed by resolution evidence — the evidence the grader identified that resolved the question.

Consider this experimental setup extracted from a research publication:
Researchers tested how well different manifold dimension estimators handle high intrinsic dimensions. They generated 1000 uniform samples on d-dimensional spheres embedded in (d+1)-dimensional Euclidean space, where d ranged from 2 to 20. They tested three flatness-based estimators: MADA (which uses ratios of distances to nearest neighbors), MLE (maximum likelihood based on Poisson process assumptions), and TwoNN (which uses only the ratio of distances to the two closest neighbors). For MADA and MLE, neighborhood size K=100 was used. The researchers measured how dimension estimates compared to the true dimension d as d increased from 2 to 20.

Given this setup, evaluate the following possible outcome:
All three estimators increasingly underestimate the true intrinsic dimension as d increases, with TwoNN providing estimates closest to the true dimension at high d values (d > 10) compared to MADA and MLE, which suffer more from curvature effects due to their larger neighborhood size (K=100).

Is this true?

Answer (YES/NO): YES